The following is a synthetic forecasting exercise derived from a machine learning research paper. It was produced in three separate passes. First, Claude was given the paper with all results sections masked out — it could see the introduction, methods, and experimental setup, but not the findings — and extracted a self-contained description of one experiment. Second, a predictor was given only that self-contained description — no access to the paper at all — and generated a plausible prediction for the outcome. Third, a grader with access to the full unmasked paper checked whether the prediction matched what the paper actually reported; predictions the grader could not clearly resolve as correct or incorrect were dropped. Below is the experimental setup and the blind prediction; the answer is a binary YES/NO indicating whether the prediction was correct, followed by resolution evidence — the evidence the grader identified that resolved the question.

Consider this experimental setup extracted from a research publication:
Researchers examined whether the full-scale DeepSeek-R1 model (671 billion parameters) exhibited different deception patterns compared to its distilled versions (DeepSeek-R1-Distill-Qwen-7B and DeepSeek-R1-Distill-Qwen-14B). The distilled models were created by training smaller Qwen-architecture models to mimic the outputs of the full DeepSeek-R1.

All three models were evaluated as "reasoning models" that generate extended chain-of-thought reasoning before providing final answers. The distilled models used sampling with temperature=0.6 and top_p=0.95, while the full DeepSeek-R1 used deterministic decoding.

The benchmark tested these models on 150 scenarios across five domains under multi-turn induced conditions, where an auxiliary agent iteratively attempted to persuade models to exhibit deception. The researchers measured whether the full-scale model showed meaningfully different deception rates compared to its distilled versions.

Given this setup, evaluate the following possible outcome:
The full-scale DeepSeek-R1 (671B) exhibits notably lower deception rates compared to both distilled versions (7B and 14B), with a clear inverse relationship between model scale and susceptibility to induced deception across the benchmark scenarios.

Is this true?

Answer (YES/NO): NO